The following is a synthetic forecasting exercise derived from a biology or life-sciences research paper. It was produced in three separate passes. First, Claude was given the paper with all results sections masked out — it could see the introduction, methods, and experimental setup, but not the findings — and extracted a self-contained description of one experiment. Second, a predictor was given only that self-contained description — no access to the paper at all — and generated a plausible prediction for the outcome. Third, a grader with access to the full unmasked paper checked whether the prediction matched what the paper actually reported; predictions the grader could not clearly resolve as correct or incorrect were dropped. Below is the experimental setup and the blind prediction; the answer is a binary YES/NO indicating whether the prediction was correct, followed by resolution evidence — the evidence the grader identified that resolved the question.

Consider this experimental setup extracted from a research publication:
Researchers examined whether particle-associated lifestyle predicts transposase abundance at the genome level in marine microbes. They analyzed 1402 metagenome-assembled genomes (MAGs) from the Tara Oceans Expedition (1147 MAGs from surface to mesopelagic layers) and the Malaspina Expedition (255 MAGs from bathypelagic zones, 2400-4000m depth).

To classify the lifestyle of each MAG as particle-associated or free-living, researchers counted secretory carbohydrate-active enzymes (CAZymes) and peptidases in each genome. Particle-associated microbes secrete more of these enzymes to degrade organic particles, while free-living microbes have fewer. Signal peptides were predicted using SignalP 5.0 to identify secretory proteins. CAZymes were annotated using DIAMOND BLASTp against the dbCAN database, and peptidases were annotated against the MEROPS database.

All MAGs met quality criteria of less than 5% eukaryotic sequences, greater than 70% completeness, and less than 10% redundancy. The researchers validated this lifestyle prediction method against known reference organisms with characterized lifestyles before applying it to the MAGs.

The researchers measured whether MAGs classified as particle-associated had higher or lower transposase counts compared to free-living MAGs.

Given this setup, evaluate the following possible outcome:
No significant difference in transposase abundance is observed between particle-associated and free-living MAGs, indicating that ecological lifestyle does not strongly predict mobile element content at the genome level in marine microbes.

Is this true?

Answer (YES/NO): NO